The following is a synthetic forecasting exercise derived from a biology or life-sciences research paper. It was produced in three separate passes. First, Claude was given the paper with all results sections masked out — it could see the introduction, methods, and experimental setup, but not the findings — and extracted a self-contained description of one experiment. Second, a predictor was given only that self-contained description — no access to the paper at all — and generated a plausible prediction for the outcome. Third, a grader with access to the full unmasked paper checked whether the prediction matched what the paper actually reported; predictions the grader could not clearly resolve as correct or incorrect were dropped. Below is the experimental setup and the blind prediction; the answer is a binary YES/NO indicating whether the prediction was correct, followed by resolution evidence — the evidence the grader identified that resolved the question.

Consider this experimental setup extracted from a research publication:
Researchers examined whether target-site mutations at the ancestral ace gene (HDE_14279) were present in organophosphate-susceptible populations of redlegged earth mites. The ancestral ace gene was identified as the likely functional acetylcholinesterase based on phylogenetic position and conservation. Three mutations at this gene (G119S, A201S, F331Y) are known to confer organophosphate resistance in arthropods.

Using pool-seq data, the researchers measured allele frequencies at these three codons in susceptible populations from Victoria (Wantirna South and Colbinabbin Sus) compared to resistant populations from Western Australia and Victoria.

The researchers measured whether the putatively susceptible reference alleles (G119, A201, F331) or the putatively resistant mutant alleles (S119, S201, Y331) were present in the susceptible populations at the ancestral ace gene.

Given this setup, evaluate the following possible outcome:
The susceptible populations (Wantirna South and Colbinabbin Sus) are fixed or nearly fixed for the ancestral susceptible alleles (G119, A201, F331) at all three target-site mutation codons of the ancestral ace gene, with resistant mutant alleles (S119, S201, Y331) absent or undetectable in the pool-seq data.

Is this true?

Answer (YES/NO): YES